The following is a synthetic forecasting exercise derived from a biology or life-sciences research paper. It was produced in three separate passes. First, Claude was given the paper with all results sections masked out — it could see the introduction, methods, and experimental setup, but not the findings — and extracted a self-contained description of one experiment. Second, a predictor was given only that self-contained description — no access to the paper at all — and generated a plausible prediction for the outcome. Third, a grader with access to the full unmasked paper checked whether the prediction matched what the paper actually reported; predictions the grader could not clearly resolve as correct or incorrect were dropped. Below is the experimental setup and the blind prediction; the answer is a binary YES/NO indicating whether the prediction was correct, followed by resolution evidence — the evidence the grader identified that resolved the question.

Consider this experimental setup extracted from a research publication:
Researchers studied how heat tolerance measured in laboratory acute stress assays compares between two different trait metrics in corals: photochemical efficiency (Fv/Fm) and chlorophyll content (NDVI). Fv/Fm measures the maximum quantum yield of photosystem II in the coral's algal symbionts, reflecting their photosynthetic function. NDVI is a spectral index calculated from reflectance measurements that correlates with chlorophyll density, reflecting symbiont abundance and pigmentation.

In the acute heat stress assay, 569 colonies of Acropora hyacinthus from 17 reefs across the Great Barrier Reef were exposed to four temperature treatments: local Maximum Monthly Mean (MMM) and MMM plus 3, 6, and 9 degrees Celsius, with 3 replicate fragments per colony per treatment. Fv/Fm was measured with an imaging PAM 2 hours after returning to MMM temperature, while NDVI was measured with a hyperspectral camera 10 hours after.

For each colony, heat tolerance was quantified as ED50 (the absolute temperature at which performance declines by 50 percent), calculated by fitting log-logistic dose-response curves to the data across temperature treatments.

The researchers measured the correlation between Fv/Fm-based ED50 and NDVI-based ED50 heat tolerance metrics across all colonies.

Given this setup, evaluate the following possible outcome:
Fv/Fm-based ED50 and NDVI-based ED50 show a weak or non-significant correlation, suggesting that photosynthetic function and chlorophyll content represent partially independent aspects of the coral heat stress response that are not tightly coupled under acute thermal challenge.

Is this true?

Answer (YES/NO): YES